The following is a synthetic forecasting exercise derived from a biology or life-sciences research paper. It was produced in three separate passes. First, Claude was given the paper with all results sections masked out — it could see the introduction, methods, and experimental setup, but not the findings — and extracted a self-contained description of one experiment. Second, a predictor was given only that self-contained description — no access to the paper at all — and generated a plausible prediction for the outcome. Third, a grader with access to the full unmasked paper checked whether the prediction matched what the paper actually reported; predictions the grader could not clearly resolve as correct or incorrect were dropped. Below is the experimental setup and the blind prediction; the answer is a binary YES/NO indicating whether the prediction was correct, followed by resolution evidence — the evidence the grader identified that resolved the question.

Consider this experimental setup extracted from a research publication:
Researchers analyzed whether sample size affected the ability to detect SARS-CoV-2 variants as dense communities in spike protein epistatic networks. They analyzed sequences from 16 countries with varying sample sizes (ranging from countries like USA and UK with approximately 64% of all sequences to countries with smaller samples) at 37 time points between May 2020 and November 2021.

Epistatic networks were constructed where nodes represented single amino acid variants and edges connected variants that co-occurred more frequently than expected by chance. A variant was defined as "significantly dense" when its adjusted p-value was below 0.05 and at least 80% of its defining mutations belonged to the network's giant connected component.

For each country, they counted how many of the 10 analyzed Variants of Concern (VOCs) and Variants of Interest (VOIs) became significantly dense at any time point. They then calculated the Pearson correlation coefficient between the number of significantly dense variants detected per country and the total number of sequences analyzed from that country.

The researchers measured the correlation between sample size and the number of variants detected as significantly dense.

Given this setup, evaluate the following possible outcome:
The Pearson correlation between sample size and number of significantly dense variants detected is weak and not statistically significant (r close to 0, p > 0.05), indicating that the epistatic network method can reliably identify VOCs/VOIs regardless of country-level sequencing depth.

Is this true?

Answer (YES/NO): NO